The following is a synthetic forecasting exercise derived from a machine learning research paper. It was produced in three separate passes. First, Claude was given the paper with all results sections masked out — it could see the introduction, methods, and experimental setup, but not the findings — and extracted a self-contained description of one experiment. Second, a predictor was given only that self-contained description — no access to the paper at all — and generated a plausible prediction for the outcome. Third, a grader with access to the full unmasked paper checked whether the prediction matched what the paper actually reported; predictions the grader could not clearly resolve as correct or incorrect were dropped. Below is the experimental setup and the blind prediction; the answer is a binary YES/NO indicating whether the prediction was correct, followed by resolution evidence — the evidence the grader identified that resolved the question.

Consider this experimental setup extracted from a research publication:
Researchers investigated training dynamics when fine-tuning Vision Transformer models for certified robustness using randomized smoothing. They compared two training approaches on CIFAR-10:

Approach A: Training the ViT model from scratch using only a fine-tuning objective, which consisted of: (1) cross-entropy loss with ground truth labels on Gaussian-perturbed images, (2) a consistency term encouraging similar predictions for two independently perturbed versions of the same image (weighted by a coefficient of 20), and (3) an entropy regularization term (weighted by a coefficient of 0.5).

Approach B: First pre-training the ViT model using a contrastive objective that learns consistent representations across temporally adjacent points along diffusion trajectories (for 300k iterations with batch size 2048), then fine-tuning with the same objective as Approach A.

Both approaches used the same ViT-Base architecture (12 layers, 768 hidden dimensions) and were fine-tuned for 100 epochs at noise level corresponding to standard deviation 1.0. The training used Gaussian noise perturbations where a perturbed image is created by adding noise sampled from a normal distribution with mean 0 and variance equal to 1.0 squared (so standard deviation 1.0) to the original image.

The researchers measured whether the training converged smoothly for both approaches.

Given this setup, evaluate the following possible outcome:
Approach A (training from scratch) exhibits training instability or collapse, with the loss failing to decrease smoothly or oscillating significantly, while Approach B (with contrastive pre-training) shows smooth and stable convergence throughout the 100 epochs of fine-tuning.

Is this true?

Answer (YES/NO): NO